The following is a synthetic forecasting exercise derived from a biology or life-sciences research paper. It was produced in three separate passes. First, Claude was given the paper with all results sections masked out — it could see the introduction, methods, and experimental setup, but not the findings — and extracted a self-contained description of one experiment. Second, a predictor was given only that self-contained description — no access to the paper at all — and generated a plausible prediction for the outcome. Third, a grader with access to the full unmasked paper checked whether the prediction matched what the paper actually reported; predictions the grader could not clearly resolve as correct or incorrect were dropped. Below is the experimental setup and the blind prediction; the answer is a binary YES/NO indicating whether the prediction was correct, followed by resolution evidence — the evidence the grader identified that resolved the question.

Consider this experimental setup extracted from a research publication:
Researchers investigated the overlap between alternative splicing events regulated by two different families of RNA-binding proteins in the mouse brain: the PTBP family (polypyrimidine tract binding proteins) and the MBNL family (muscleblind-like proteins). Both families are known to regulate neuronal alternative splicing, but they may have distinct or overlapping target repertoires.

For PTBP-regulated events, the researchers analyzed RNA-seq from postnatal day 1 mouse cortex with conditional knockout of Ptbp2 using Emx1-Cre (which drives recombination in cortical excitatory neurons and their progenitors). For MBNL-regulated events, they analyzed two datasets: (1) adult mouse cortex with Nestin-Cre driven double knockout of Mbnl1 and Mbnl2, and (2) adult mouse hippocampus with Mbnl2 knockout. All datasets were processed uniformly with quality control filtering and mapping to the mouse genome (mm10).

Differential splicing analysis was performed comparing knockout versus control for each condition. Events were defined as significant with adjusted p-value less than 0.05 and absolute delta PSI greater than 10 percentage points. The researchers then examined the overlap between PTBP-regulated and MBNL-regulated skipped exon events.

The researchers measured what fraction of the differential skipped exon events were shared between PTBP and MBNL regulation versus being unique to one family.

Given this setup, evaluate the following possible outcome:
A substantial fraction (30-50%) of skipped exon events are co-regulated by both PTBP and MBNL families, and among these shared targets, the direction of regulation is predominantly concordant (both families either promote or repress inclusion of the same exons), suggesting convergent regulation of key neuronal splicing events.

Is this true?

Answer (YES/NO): NO